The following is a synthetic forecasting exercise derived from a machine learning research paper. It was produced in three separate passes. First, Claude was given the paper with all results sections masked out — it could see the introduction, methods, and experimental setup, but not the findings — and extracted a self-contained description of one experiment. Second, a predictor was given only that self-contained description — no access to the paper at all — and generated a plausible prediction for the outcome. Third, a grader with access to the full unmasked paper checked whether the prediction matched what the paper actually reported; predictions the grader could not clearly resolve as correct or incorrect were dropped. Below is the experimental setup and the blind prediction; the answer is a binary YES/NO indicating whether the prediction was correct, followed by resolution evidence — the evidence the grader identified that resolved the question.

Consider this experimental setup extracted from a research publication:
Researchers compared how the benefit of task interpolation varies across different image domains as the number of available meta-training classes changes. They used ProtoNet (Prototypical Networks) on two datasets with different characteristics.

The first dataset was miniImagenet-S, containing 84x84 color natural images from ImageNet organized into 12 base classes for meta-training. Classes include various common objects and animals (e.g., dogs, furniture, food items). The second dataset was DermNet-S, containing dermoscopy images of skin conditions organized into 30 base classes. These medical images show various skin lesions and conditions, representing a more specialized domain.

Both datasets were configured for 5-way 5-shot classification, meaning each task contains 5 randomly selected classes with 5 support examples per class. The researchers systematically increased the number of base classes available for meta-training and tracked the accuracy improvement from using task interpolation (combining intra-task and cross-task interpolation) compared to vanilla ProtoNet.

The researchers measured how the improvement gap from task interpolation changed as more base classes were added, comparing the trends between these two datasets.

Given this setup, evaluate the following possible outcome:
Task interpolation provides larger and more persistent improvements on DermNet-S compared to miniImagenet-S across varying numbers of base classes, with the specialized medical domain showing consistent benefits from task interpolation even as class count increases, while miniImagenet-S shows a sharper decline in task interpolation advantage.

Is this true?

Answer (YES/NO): YES